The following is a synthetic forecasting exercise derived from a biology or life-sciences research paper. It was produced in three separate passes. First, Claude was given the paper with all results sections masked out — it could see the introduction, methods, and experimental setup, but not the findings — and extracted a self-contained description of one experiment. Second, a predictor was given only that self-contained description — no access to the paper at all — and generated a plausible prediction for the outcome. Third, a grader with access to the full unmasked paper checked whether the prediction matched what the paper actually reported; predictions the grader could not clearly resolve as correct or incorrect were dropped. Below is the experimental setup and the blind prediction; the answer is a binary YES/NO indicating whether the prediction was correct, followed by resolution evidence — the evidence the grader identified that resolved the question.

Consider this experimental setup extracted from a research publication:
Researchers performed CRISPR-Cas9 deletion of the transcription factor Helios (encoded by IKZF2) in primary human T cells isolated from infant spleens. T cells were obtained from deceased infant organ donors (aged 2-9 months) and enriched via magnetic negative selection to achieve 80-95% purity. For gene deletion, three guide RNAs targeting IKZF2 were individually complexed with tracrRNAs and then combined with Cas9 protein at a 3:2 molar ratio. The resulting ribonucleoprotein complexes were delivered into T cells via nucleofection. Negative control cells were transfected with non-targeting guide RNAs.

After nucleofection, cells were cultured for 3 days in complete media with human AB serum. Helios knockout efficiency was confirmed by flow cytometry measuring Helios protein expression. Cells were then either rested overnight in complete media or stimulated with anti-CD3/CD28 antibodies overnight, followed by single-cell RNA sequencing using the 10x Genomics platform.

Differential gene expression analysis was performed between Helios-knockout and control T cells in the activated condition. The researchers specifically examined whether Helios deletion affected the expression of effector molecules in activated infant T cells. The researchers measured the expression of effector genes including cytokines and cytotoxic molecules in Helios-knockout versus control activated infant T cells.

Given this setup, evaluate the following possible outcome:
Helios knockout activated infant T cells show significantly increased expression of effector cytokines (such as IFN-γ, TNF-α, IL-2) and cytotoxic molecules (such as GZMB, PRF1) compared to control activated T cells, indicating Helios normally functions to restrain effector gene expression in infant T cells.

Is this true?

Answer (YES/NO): NO